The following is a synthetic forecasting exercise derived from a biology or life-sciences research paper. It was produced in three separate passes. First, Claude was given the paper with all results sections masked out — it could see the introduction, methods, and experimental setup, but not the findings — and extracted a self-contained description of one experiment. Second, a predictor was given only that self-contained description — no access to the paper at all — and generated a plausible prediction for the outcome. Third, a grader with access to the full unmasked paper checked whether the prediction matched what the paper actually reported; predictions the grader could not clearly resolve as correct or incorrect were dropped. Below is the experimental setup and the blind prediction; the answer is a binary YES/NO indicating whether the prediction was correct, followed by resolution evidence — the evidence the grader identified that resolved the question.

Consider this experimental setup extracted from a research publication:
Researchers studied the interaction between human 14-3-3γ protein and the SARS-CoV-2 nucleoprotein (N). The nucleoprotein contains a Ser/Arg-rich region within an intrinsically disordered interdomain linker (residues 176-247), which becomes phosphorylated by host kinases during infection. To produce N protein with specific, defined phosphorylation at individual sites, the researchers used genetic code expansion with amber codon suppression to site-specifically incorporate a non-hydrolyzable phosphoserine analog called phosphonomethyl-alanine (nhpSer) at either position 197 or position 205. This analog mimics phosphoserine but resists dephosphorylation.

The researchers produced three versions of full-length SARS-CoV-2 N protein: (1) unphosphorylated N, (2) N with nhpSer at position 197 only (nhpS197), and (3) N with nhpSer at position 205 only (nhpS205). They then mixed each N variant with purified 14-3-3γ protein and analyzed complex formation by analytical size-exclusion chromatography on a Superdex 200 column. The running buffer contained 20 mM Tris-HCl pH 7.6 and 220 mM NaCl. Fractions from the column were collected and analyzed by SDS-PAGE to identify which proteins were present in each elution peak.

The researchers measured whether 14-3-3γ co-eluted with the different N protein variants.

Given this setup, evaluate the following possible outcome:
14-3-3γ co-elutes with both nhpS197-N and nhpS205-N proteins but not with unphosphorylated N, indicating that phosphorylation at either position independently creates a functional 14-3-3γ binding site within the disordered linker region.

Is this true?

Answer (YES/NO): YES